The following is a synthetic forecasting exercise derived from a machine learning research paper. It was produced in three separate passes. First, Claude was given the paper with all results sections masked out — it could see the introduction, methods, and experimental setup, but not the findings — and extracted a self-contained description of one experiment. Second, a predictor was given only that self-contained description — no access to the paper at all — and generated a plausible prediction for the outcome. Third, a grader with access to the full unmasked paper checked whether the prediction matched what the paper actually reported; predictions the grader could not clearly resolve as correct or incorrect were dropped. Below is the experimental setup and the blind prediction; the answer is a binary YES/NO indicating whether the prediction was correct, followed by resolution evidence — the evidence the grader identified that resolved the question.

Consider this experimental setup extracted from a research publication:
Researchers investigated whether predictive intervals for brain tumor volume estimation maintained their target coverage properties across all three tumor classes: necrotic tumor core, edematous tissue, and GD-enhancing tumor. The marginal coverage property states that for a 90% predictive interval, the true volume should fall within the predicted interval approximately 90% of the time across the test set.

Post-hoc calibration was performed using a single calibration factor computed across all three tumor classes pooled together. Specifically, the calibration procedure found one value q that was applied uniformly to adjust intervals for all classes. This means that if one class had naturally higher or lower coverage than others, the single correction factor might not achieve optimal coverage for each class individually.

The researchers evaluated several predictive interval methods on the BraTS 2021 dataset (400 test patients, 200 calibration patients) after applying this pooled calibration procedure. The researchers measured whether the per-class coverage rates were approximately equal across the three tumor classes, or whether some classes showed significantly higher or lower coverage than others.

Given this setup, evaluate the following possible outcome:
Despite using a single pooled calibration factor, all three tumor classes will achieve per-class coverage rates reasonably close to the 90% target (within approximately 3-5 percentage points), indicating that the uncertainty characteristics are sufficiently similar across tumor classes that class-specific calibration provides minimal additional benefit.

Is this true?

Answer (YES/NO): YES